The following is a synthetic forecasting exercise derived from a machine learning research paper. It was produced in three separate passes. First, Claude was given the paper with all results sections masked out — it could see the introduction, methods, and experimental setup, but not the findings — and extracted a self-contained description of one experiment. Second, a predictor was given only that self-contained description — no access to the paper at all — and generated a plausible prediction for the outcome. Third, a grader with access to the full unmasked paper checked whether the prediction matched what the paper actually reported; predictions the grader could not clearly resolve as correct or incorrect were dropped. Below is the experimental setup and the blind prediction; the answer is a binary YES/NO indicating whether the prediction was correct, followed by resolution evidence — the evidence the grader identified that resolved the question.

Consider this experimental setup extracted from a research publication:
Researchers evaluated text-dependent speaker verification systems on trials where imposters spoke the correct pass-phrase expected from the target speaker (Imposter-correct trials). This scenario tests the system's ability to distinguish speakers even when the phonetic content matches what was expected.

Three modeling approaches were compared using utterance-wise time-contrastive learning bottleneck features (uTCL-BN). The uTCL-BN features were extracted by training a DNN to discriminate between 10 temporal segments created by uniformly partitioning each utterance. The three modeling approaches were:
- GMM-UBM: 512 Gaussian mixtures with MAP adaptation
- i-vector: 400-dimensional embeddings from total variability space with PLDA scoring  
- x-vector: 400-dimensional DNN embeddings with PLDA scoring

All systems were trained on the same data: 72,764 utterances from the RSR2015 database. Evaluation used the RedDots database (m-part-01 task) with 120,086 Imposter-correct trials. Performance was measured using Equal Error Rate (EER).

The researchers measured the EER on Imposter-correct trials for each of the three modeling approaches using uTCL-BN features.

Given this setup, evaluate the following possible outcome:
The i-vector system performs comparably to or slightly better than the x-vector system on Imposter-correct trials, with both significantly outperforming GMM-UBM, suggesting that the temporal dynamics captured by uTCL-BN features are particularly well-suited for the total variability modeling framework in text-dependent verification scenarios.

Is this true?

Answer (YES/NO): NO